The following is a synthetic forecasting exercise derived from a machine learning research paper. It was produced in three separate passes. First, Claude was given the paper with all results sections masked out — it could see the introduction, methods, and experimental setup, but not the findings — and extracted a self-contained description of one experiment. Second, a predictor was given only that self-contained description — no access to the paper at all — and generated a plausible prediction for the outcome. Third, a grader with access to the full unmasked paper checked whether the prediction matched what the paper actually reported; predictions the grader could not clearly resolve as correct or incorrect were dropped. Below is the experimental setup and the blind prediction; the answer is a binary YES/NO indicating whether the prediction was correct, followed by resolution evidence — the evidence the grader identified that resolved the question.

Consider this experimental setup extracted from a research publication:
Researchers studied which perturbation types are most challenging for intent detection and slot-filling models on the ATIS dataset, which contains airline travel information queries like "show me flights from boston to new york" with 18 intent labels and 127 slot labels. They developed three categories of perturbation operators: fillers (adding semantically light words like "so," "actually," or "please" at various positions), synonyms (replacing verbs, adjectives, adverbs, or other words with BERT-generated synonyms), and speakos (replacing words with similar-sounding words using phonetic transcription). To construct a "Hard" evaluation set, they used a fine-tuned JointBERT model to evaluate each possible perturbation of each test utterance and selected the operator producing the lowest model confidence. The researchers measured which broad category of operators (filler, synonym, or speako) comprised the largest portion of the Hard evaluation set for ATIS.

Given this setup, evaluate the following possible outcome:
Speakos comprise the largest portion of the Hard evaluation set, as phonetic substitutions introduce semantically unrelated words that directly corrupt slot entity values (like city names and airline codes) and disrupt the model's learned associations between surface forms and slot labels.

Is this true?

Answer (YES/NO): NO